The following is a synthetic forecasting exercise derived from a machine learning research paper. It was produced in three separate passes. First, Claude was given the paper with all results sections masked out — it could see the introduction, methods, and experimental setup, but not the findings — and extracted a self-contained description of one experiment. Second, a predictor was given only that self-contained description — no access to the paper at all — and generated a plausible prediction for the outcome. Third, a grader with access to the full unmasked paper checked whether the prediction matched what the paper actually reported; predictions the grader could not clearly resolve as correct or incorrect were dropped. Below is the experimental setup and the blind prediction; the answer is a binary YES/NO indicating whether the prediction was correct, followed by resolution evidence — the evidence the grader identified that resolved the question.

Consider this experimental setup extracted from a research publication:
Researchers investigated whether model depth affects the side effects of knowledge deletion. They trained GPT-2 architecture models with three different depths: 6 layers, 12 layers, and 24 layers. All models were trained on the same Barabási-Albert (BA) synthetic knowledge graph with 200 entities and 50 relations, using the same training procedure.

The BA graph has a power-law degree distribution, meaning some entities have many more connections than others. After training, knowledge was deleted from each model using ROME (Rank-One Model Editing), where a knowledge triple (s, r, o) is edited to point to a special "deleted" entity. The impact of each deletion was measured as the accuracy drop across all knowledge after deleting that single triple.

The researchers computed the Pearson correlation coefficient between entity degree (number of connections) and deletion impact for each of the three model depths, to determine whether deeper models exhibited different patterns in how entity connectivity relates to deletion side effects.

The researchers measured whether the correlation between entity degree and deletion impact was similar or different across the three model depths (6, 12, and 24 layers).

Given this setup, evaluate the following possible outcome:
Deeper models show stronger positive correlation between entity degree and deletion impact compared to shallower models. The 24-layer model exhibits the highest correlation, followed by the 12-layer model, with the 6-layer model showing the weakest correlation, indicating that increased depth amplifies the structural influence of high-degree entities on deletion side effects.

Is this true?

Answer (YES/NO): NO